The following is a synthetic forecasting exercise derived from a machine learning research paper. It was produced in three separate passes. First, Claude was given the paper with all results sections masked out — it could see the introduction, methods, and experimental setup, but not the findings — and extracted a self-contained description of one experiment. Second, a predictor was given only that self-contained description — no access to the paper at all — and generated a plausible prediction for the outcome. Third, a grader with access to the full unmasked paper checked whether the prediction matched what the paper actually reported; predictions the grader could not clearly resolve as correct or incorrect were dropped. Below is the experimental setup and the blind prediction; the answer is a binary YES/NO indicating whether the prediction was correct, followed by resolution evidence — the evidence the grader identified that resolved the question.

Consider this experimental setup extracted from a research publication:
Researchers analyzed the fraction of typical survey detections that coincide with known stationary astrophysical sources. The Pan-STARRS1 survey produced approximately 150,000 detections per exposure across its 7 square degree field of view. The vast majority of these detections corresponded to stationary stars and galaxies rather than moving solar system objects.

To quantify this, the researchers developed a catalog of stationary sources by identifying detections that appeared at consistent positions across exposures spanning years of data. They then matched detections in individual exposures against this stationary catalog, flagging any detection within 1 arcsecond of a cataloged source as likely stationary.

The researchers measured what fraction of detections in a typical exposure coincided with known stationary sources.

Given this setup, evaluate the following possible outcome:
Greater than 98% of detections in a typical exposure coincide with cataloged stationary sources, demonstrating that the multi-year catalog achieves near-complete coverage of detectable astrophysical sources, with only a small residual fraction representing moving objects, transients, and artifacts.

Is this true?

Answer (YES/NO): NO